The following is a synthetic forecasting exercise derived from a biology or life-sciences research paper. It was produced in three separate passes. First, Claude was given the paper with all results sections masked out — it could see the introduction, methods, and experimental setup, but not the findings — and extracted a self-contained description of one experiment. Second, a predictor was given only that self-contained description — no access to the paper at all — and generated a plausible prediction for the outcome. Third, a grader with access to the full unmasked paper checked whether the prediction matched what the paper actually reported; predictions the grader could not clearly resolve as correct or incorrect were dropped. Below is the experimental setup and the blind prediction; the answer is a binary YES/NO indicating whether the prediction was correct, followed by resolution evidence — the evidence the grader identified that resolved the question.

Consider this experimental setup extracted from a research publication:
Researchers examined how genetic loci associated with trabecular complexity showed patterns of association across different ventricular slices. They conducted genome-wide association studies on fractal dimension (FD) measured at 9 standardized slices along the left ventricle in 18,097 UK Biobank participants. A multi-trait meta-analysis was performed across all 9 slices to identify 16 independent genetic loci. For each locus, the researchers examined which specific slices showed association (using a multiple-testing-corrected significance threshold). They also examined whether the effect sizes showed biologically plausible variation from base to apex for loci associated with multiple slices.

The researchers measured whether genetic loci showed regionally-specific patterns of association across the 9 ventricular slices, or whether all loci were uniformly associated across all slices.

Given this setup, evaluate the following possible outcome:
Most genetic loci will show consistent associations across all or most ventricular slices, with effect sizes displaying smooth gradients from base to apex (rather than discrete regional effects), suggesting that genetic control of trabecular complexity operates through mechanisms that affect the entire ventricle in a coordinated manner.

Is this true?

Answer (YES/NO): NO